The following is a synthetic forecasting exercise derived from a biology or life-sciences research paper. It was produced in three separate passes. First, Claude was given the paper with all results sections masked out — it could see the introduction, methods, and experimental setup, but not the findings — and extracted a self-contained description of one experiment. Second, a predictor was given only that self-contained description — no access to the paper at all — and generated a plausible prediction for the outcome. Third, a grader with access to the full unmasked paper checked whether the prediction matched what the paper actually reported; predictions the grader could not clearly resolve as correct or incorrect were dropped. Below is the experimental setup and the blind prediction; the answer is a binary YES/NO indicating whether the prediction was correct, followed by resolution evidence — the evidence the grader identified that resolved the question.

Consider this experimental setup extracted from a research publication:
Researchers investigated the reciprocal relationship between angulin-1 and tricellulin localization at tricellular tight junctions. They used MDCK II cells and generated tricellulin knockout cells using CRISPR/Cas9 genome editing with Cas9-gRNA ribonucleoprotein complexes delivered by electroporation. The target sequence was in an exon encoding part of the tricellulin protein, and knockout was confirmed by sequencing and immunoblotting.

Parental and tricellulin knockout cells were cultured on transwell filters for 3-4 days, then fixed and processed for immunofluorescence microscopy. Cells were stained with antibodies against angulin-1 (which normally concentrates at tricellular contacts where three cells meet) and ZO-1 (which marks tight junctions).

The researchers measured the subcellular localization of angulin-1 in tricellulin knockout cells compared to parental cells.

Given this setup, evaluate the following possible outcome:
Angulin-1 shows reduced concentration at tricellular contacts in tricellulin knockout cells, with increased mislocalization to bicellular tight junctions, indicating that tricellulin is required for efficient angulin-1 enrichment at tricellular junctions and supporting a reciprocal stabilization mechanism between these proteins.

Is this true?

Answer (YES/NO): NO